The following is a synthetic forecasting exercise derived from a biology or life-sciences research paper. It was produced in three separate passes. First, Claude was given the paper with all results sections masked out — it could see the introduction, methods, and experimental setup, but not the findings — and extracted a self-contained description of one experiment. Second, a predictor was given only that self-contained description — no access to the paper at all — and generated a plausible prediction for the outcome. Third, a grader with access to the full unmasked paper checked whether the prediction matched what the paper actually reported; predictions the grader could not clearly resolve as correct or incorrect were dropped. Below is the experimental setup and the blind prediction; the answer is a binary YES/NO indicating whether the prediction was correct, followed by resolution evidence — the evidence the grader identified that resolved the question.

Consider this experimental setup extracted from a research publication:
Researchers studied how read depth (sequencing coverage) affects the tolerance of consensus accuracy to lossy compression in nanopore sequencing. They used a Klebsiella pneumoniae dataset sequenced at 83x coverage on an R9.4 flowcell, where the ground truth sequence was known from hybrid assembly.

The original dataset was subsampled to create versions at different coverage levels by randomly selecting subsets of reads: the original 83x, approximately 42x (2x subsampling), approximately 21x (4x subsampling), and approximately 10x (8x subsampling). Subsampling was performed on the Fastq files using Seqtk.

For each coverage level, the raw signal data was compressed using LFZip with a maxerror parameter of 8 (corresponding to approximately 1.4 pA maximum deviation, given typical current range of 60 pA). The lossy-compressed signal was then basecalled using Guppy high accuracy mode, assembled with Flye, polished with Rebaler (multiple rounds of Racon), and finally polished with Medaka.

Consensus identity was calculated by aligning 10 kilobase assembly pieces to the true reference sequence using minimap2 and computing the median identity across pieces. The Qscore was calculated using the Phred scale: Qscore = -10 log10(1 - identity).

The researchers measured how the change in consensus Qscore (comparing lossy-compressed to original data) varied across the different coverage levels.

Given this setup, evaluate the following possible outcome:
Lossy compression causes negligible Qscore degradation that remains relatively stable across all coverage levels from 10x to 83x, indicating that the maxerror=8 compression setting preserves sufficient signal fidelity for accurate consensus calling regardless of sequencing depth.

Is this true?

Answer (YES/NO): NO